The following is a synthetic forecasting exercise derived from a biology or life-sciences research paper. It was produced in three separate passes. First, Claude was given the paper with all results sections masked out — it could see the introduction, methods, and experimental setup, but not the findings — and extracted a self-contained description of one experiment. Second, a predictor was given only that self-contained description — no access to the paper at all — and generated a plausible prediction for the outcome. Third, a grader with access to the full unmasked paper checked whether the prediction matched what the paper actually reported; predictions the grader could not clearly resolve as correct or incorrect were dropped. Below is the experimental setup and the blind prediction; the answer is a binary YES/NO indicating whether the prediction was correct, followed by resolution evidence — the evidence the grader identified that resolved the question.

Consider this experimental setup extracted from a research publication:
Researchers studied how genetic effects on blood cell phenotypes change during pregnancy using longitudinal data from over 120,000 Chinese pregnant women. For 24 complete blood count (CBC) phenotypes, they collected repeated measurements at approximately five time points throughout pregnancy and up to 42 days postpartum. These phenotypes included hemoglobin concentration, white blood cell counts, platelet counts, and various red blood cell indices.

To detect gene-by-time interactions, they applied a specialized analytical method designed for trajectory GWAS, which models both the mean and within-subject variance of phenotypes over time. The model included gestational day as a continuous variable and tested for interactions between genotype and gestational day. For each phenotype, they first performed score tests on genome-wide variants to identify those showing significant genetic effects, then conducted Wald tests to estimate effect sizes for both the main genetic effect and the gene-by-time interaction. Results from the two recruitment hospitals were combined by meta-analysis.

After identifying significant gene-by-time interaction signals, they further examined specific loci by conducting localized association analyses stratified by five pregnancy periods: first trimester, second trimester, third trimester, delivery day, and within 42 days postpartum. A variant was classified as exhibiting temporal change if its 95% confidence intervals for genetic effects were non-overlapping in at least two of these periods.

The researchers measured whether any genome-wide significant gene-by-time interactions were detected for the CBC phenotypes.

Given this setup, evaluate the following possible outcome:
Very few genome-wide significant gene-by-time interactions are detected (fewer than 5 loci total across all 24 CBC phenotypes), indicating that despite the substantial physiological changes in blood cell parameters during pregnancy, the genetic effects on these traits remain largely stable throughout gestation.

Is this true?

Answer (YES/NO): NO